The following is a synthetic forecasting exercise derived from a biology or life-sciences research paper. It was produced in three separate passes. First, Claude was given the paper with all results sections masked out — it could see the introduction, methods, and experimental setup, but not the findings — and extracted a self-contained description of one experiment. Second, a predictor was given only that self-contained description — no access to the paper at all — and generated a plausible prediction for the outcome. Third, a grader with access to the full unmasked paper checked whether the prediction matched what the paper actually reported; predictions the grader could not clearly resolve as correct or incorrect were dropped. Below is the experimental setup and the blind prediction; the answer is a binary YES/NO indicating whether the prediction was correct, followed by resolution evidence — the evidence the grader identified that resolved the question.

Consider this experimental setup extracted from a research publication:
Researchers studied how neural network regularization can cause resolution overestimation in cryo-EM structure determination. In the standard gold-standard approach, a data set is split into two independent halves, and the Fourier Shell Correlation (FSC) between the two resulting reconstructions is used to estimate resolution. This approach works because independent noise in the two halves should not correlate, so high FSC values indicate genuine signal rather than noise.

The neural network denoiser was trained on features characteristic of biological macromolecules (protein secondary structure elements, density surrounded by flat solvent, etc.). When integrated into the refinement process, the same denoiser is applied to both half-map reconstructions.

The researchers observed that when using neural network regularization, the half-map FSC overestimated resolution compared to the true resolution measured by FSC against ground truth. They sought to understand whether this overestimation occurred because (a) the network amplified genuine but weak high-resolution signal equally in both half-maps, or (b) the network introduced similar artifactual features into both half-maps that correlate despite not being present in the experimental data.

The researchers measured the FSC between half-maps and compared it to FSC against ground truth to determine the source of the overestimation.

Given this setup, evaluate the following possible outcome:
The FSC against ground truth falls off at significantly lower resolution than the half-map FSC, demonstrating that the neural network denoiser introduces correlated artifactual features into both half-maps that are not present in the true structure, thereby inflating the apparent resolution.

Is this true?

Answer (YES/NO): YES